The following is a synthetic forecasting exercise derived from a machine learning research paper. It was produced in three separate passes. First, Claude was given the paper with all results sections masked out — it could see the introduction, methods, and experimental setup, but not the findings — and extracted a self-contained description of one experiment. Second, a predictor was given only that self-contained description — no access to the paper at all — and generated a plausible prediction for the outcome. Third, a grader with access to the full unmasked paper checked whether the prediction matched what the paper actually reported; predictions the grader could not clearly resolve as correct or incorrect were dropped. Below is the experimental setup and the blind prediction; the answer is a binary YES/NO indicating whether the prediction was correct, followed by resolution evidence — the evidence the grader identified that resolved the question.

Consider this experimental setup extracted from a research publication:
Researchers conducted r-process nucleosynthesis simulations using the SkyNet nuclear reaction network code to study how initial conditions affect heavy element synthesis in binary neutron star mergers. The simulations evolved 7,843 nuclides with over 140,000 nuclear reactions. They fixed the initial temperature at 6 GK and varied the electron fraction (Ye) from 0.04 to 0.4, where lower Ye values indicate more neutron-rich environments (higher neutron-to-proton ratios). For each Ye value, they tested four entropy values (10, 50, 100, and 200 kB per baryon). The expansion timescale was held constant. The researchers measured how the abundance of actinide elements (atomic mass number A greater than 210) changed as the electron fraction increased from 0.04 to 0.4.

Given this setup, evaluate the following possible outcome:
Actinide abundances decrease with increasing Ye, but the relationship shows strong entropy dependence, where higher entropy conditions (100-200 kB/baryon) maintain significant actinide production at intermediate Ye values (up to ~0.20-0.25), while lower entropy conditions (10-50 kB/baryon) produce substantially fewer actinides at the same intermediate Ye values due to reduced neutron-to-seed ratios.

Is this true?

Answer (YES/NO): NO